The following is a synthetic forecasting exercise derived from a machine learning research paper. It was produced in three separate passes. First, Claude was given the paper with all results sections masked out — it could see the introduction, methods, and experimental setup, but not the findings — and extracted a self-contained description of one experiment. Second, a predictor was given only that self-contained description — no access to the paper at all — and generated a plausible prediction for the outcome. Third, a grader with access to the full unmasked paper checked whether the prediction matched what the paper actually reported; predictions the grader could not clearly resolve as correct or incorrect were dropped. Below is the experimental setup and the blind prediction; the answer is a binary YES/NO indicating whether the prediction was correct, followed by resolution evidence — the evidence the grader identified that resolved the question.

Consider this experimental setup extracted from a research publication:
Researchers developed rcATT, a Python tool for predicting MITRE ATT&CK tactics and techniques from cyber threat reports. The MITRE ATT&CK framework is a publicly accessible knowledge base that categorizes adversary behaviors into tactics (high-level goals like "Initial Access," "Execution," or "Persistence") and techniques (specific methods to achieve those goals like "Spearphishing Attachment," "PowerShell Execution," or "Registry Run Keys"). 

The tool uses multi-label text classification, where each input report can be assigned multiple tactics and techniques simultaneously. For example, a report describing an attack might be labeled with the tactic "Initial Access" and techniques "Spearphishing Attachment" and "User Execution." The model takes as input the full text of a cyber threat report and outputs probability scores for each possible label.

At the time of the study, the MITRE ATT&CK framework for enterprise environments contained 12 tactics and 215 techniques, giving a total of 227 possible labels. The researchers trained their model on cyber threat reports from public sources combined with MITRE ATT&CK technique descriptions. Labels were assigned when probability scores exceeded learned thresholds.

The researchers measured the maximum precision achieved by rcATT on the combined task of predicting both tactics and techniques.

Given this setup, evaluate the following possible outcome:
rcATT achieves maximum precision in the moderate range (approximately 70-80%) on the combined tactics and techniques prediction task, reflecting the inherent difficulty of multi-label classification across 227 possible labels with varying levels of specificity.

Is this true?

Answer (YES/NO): YES